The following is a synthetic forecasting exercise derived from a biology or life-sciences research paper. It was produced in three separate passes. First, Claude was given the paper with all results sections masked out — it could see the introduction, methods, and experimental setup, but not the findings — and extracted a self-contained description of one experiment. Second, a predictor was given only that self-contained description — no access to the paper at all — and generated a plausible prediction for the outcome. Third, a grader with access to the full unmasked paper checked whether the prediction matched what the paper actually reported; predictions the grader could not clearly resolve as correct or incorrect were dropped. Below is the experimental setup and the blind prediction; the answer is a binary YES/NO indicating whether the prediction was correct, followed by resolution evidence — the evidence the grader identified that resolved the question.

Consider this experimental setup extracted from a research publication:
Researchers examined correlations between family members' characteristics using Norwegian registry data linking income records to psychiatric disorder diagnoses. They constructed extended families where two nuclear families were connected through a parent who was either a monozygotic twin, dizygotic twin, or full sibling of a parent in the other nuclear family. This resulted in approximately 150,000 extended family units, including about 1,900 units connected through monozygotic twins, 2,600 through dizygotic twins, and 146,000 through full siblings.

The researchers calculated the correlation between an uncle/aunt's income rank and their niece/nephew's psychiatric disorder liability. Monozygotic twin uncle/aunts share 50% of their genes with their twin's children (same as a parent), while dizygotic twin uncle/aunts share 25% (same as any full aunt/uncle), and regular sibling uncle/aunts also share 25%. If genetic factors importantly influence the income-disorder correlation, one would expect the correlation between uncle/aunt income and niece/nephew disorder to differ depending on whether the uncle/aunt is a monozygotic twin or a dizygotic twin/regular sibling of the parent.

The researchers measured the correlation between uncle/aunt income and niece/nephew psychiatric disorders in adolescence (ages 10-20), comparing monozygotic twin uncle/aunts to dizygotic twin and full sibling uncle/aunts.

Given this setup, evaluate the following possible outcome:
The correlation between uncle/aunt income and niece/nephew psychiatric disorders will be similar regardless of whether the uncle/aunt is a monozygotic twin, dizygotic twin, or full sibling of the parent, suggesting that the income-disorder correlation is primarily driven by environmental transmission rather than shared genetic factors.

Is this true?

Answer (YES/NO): NO